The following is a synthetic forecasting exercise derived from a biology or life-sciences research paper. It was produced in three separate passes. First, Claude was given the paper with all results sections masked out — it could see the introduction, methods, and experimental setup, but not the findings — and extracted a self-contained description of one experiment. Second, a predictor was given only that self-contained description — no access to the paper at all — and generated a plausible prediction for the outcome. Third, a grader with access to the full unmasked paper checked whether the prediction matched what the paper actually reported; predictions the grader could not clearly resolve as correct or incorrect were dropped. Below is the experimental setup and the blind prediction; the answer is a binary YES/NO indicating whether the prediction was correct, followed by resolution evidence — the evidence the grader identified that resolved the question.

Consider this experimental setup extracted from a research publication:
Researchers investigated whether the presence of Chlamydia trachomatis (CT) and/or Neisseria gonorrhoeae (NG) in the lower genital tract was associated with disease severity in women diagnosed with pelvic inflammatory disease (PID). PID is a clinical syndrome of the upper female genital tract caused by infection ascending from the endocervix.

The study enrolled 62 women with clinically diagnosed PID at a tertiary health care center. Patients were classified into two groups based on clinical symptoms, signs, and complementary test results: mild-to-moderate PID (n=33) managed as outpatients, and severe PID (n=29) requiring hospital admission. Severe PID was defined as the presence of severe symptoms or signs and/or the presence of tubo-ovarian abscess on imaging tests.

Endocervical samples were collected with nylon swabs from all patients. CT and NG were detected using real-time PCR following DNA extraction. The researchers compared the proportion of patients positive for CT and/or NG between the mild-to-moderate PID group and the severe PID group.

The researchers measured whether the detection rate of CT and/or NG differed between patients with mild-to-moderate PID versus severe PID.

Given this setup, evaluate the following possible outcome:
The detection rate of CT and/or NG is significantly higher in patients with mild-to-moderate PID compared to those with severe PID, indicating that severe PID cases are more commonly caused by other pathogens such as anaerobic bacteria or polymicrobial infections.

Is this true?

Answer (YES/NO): NO